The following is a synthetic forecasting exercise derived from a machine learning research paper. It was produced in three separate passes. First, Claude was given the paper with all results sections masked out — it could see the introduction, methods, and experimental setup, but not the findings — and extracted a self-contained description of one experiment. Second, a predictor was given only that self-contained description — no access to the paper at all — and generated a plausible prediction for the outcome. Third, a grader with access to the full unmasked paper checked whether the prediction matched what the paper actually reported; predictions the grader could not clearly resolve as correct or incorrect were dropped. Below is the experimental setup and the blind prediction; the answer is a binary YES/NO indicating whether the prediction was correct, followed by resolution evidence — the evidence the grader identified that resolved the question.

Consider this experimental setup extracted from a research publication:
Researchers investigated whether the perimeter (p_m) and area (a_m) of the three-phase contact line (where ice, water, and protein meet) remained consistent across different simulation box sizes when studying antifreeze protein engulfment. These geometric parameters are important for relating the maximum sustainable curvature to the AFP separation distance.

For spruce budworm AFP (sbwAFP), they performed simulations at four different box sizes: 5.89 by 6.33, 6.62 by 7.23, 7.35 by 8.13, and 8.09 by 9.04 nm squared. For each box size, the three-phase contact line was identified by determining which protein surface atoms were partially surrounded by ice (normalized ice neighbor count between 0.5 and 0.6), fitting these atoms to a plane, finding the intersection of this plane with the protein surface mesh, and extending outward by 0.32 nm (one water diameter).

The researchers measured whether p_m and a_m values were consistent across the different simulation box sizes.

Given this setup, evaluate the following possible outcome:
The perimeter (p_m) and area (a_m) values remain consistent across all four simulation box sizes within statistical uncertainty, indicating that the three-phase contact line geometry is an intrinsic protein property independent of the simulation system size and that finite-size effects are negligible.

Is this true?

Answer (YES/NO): YES